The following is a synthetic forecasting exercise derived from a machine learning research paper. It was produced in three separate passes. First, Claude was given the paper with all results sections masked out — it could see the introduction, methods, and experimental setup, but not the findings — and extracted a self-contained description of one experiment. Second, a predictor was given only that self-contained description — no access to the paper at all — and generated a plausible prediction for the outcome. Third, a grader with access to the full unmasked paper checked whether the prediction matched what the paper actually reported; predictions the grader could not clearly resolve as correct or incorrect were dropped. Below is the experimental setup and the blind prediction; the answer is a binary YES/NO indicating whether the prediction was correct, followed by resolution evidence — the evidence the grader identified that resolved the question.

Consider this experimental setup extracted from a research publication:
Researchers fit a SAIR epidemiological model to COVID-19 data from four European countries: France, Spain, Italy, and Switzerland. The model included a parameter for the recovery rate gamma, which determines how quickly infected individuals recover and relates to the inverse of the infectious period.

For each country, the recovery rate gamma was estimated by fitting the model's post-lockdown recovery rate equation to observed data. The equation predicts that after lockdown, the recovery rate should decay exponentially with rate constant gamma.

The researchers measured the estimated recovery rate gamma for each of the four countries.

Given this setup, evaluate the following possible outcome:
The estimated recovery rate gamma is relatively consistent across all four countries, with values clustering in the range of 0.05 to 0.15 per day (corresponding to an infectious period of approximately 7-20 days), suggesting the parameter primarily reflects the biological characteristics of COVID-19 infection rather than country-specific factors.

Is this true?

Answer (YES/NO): NO